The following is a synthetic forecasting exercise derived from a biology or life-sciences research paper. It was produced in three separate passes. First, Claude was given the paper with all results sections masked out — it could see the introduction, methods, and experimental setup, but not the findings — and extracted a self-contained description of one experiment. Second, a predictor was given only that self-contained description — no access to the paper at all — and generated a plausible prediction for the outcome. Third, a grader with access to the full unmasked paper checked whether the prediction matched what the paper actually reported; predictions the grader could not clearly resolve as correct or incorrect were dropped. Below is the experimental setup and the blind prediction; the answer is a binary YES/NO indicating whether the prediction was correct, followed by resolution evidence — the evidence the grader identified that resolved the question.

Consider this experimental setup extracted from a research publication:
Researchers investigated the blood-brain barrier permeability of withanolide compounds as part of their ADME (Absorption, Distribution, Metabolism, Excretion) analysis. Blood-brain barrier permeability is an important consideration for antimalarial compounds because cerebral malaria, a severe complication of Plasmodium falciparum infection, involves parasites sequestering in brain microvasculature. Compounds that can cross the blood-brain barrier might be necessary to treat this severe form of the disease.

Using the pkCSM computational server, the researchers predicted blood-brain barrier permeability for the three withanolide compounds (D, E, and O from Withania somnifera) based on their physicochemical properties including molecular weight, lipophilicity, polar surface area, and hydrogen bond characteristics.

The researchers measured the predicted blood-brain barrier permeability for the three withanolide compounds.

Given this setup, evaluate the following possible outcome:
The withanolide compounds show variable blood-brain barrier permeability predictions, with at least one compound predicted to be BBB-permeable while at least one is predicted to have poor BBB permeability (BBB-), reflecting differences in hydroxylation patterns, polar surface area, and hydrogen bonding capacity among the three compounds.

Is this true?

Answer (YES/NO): NO